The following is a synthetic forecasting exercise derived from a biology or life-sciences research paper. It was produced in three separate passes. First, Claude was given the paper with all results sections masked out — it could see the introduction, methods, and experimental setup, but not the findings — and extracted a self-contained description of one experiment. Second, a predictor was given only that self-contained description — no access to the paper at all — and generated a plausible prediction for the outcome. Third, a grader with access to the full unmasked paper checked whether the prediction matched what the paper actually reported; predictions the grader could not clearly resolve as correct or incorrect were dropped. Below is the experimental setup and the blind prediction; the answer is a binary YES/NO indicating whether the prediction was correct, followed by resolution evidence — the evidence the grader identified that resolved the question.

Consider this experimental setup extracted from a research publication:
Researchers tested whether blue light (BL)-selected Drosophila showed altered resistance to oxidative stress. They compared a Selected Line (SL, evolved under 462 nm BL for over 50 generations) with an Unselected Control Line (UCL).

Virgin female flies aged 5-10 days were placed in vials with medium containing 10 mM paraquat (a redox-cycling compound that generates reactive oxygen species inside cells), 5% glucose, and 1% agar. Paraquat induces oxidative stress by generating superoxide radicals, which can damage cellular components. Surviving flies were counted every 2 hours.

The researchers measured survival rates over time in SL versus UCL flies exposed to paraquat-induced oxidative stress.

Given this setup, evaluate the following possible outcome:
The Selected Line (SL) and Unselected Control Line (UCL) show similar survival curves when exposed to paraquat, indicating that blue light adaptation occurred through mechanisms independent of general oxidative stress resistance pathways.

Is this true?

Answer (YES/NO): NO